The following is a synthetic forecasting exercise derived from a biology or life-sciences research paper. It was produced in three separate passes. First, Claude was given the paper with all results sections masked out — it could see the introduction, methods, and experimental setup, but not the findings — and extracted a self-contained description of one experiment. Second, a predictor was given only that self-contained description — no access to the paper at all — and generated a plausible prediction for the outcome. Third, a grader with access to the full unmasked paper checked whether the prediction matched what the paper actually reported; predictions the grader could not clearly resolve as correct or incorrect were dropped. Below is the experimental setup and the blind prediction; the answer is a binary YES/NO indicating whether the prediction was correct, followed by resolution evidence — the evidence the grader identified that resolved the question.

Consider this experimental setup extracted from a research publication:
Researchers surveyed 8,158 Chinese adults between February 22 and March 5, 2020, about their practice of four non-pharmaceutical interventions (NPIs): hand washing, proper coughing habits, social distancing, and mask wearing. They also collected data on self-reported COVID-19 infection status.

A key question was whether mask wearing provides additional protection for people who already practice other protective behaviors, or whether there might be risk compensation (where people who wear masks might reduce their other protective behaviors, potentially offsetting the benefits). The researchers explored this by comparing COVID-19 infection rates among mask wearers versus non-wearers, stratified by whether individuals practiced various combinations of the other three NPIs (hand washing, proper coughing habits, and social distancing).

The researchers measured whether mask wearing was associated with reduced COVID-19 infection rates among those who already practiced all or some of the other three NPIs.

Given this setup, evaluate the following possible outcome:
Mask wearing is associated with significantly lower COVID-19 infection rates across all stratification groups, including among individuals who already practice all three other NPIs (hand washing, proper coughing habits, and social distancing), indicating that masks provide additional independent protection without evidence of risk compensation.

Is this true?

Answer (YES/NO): YES